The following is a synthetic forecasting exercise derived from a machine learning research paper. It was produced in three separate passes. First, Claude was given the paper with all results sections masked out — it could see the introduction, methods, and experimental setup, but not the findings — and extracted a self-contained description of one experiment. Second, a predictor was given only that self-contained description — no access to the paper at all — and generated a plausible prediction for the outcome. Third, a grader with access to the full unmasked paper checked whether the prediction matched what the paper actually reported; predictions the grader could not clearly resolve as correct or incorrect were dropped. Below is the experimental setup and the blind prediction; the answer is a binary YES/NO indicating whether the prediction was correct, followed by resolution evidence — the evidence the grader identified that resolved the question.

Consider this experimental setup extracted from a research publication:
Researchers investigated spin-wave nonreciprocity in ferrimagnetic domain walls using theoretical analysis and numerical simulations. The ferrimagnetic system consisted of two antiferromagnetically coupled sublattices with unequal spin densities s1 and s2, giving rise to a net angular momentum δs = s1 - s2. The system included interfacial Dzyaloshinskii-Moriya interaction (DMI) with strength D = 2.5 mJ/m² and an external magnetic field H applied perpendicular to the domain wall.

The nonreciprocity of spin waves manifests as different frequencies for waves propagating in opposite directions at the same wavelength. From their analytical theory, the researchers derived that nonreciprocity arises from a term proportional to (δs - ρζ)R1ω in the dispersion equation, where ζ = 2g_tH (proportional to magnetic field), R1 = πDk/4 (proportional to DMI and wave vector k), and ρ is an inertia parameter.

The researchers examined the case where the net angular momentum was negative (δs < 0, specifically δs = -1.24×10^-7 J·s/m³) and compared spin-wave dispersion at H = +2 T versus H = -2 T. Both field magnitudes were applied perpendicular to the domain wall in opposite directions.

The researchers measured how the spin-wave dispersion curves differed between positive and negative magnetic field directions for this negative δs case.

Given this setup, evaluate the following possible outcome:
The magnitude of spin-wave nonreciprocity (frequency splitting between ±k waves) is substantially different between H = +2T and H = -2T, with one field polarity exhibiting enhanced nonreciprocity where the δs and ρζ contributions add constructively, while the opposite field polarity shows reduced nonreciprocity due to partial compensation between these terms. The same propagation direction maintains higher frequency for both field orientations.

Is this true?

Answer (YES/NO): NO